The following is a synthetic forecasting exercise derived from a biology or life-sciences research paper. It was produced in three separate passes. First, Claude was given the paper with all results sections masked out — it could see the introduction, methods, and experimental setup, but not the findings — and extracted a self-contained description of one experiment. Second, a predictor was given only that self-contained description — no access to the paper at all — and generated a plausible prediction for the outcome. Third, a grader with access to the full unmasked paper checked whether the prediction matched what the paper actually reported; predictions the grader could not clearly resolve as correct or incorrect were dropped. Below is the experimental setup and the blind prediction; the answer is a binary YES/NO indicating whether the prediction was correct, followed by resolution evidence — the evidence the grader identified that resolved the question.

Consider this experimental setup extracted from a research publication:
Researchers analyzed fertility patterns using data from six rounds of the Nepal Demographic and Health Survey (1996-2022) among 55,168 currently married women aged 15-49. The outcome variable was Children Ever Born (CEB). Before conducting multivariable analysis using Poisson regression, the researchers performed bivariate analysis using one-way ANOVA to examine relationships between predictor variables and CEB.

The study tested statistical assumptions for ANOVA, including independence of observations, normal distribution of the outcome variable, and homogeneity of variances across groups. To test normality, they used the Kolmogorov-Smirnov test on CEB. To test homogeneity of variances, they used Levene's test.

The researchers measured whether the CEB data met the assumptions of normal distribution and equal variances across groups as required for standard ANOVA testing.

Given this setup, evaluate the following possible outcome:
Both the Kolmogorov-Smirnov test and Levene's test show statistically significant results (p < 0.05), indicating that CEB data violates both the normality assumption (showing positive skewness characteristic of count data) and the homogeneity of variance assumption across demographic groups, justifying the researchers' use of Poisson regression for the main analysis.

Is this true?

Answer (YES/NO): NO